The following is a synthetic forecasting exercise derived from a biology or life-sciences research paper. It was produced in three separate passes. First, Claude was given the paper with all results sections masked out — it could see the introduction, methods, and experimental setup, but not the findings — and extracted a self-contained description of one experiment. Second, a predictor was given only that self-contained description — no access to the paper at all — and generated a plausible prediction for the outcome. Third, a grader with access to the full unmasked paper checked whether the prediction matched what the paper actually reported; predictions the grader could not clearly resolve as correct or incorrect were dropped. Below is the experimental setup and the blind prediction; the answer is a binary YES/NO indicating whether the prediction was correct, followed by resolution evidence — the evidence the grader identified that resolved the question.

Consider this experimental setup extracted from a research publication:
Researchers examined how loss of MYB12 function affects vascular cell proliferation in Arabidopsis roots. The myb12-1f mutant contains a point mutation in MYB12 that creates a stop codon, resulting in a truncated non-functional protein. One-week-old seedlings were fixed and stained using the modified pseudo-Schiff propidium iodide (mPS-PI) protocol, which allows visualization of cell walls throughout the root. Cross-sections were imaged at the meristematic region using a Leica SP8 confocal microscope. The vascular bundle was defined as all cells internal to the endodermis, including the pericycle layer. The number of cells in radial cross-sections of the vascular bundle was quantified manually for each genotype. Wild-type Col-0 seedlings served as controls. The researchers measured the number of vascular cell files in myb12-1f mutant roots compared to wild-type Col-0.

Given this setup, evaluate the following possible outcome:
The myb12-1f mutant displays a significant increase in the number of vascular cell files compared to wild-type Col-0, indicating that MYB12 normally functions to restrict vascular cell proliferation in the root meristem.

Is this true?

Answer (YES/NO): NO